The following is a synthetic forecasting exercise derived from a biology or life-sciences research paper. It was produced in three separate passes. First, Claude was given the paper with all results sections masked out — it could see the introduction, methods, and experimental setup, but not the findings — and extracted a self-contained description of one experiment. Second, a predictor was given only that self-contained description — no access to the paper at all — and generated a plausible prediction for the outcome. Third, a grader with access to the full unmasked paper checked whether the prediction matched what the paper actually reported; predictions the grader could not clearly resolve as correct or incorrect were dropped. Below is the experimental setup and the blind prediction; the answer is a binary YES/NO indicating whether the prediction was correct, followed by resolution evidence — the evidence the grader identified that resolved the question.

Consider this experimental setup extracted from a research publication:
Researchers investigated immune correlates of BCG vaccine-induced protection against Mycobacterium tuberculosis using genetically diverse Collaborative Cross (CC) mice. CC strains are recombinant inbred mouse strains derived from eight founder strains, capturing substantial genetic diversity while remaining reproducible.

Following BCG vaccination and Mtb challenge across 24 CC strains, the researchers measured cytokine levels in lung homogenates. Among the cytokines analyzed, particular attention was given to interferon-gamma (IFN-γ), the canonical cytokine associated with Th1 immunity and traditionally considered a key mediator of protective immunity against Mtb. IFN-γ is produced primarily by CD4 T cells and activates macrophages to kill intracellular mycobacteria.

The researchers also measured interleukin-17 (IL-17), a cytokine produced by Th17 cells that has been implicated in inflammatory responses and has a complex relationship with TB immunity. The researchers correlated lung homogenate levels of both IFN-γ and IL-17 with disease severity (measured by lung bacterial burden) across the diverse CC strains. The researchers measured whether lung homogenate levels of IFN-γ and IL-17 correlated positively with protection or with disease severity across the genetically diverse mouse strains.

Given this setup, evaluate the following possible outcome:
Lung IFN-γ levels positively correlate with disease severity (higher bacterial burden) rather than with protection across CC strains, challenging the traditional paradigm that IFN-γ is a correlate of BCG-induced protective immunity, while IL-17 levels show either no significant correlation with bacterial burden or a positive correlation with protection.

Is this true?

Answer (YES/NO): NO